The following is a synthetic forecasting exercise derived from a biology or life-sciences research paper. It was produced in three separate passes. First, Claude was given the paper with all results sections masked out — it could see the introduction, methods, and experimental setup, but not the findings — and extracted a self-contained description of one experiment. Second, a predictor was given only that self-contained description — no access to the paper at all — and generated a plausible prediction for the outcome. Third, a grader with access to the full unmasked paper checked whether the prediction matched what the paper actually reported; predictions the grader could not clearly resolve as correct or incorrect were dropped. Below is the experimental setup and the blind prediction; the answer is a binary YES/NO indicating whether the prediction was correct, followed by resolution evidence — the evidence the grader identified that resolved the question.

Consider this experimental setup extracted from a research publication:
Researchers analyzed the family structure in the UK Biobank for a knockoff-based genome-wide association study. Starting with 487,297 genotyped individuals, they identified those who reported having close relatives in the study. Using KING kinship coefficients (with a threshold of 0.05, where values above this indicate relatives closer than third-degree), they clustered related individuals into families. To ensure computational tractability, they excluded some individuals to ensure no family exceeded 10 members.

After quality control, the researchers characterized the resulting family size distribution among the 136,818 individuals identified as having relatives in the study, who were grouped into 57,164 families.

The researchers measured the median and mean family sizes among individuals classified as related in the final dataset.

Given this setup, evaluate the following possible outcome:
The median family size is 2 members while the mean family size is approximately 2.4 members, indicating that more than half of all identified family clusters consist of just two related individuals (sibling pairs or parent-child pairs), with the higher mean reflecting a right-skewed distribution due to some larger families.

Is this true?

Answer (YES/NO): YES